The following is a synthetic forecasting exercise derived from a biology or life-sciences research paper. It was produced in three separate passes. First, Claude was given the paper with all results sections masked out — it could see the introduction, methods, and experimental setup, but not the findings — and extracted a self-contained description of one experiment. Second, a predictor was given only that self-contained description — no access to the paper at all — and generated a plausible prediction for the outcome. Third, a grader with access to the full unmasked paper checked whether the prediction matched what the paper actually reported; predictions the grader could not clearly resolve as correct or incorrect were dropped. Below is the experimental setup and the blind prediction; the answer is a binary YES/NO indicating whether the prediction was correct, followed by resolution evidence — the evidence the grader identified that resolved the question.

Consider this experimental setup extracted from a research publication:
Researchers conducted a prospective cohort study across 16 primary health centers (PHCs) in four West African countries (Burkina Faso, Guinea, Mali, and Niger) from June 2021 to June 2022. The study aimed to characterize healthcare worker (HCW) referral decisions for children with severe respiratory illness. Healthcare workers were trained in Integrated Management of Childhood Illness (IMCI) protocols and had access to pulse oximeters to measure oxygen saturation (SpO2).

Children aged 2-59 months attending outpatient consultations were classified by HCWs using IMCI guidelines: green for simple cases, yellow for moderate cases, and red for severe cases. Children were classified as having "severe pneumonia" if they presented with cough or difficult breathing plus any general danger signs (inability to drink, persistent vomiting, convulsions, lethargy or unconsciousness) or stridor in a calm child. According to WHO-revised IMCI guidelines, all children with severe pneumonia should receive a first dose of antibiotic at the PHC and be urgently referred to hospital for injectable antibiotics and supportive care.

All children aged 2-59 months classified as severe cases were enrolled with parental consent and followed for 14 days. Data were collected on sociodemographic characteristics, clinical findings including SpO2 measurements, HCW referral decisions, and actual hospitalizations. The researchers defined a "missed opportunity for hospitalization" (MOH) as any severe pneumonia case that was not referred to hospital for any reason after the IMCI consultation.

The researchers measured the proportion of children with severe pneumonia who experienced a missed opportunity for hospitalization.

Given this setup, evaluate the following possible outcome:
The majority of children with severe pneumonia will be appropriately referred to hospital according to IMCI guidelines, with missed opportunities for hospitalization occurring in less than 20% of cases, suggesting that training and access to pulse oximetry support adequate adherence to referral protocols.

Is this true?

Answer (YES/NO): NO